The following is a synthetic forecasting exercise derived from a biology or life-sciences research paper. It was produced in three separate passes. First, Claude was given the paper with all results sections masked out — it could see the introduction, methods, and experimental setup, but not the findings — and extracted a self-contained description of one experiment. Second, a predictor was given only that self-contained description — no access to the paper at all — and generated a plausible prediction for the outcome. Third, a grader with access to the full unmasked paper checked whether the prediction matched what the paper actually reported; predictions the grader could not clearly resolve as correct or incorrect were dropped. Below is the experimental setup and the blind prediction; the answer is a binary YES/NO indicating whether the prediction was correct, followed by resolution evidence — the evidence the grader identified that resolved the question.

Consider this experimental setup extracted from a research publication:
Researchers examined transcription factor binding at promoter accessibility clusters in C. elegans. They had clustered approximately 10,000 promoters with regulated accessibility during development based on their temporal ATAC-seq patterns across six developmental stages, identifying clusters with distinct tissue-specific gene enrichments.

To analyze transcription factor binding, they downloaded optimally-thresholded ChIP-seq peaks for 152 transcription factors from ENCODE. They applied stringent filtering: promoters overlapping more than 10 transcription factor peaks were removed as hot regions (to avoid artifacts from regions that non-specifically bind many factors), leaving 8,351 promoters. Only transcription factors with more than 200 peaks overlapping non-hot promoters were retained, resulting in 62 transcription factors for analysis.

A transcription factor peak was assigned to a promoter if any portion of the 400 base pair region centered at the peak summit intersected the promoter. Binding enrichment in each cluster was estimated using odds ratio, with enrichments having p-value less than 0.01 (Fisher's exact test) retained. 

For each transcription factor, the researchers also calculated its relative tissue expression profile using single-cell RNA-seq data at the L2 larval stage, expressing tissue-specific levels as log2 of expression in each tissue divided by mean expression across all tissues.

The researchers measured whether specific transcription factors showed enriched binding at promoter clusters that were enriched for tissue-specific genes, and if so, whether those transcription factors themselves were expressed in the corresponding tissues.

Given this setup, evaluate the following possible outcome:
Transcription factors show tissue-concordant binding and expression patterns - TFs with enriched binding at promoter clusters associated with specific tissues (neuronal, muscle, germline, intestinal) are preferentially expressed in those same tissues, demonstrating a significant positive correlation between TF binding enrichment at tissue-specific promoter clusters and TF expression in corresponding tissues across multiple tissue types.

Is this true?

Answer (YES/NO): YES